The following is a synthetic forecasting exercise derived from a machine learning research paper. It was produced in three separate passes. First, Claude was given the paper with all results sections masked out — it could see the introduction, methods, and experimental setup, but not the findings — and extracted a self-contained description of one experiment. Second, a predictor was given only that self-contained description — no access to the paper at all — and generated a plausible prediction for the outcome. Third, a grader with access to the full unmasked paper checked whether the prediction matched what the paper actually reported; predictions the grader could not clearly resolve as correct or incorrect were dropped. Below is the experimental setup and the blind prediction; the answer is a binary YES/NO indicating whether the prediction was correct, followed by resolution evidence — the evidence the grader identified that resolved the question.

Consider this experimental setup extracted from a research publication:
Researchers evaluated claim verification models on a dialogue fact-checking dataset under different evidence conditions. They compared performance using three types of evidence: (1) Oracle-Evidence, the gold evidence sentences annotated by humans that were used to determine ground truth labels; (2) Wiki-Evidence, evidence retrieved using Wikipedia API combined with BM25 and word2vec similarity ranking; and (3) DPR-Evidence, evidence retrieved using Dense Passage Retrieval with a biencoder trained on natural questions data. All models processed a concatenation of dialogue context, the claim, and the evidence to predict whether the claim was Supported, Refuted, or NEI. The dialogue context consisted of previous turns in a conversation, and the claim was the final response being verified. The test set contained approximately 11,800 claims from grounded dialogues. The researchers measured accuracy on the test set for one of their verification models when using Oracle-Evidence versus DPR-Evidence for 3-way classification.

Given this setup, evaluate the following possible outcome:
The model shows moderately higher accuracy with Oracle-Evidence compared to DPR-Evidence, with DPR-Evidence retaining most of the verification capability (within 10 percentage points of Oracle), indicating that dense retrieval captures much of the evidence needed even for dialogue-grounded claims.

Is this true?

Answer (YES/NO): NO